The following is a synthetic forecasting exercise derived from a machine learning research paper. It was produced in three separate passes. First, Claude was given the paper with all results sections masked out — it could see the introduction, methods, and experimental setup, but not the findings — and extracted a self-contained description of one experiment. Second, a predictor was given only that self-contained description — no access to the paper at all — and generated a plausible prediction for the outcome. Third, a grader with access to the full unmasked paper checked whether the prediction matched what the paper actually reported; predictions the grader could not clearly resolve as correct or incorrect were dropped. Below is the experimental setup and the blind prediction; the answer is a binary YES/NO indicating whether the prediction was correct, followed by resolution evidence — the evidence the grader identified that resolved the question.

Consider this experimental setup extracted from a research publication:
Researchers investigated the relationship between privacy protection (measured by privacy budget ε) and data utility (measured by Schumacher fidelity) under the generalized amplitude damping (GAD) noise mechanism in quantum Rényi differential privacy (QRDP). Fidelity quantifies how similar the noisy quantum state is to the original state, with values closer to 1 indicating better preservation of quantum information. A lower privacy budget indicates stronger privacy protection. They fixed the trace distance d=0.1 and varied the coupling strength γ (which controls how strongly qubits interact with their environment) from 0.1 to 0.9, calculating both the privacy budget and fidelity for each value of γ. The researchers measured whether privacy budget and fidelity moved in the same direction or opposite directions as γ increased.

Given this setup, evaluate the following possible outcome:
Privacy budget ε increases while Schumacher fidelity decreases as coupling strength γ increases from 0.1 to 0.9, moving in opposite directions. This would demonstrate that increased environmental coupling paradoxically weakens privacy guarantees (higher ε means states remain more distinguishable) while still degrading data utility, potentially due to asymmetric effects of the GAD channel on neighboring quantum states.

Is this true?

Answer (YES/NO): NO